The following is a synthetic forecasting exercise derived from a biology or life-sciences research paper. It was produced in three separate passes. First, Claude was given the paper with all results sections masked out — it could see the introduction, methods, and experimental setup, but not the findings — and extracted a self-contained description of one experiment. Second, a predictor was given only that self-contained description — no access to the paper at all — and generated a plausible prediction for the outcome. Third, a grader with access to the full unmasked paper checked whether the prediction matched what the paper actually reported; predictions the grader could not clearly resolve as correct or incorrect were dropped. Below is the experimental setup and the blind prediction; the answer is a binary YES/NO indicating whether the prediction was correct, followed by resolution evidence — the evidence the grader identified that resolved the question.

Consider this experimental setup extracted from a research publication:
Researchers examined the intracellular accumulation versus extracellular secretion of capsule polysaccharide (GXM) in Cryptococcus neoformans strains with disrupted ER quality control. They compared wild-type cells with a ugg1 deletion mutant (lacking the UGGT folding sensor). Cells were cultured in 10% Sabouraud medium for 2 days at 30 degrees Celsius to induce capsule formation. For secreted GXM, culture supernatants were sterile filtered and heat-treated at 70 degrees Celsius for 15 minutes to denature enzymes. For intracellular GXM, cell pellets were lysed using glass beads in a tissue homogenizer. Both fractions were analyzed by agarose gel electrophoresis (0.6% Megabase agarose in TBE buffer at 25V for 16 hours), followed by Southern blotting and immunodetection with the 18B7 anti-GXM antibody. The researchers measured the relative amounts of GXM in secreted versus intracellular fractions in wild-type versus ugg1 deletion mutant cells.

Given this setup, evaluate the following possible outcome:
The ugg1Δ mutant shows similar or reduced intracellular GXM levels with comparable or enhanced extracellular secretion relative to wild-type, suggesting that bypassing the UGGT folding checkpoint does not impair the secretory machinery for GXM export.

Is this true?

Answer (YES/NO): NO